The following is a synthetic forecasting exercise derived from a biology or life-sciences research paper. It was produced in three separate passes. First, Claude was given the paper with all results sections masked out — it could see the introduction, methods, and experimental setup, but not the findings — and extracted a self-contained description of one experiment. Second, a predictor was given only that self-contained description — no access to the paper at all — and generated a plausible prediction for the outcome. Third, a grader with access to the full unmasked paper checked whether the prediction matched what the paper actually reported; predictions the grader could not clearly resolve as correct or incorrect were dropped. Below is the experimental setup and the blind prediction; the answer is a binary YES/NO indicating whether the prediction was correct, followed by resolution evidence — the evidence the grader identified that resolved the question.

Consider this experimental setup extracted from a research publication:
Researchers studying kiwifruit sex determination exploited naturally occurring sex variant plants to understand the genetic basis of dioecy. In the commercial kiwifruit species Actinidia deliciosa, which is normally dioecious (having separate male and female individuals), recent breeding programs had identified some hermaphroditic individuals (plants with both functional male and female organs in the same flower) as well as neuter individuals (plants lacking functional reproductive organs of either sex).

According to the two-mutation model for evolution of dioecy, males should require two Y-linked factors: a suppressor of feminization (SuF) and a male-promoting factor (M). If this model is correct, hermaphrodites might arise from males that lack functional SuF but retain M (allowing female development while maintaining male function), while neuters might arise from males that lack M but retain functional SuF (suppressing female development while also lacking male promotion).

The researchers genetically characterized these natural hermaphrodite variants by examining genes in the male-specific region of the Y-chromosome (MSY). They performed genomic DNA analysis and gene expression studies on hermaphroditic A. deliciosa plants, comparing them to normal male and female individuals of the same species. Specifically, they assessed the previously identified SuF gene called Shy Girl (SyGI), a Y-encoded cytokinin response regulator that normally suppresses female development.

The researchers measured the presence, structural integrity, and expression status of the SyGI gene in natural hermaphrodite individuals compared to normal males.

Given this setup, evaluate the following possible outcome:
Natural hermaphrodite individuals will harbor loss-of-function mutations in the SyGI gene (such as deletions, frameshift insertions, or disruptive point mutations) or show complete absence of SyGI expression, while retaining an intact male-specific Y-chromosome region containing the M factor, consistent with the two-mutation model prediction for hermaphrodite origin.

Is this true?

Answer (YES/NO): YES